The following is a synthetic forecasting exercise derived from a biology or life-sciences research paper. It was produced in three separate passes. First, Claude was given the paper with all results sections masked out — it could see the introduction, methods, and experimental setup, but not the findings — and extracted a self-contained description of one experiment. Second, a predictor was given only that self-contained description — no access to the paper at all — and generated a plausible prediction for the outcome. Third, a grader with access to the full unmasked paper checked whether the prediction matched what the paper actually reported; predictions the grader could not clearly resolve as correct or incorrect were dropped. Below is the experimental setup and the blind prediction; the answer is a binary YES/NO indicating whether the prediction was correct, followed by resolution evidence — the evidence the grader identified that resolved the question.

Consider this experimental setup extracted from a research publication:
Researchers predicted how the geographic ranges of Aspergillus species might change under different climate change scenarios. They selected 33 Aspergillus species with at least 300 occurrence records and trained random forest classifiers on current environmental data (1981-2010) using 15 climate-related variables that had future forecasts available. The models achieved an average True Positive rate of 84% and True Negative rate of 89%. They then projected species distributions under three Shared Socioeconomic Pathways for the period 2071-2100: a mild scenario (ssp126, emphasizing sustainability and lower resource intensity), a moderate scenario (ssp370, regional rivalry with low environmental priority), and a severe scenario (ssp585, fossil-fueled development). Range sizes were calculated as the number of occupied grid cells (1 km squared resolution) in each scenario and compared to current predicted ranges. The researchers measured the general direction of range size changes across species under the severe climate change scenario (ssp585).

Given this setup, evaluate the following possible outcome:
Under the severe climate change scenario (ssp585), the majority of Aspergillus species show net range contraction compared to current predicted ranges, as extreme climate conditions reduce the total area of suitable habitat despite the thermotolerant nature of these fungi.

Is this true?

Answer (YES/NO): YES